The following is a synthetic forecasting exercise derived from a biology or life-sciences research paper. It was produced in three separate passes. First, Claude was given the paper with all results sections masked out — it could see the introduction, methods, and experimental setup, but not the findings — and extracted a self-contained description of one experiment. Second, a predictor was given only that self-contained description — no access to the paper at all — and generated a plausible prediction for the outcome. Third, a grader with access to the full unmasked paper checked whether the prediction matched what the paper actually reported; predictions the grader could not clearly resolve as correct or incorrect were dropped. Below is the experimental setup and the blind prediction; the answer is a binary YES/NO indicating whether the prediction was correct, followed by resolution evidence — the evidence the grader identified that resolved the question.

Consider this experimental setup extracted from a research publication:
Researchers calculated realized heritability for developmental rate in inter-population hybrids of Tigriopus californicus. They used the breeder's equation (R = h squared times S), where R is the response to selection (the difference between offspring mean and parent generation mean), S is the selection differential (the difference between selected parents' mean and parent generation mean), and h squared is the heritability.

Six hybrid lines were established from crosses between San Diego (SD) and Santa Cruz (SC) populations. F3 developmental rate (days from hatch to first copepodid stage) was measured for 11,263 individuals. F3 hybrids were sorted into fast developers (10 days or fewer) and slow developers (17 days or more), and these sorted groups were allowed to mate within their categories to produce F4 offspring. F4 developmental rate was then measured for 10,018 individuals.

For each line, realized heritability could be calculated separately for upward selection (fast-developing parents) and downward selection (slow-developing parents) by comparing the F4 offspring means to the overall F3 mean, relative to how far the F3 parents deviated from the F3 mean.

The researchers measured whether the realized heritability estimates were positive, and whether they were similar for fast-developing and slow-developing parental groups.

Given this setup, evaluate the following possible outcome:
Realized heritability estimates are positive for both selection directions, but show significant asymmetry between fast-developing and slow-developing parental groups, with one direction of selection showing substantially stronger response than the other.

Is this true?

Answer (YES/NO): YES